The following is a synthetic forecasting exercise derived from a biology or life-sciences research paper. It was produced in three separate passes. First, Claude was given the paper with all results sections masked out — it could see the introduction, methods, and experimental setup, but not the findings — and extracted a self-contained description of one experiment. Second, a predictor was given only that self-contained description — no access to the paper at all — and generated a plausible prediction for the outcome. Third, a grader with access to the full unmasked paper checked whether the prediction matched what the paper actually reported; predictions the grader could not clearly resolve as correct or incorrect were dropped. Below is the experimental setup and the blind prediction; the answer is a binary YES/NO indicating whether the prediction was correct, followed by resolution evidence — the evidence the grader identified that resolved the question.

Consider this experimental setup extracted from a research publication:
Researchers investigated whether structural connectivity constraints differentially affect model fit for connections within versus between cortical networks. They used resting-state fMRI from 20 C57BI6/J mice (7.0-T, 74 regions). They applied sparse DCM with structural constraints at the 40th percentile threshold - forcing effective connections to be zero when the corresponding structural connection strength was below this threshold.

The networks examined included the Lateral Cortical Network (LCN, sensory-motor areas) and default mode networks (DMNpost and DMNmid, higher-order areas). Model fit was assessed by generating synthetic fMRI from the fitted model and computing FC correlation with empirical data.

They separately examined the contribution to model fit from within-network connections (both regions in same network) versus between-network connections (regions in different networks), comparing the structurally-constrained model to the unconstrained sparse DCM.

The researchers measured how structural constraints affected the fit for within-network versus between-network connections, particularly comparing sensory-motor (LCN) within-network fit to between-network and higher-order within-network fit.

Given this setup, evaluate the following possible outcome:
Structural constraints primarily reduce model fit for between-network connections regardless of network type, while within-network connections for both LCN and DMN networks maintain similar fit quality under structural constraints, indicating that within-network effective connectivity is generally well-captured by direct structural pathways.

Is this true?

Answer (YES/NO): NO